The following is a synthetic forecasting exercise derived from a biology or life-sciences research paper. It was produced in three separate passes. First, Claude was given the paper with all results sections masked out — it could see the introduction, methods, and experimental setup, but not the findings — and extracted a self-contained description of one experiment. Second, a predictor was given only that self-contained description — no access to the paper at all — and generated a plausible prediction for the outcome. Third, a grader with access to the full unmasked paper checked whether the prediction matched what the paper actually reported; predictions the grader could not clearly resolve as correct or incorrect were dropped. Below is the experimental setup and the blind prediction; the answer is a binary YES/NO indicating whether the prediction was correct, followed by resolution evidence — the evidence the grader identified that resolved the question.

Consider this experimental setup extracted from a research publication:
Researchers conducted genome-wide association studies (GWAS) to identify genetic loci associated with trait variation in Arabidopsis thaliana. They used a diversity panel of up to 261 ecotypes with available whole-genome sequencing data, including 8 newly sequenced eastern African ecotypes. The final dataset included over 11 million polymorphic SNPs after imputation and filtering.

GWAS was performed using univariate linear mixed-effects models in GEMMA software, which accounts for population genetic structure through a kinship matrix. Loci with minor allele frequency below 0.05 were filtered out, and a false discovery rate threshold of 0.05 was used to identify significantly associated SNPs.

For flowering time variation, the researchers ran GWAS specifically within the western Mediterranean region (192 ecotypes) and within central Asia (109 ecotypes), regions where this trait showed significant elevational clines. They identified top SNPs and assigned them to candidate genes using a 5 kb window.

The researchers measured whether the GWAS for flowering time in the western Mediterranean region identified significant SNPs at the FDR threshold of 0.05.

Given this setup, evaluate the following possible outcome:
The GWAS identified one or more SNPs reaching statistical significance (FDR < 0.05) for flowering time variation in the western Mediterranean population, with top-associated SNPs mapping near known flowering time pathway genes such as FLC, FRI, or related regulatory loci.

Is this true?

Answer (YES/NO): NO